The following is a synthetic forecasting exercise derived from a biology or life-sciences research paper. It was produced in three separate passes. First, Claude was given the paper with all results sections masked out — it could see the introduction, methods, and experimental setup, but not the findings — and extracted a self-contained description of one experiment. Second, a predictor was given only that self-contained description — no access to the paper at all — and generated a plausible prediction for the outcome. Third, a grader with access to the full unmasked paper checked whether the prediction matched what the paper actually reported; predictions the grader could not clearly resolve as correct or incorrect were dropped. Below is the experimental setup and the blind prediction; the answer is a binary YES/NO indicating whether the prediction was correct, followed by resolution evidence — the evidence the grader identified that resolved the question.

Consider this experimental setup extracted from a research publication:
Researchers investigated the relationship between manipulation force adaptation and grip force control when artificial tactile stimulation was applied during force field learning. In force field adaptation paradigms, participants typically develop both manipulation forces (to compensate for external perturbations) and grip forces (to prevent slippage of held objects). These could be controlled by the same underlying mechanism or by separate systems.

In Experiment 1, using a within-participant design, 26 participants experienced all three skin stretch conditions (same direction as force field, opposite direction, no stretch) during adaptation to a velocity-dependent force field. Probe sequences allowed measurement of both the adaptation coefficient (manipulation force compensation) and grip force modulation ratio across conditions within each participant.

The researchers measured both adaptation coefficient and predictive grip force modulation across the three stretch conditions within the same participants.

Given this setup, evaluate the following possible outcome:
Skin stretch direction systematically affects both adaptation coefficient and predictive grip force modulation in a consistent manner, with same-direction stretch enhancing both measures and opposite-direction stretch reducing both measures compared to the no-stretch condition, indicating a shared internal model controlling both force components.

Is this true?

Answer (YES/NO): NO